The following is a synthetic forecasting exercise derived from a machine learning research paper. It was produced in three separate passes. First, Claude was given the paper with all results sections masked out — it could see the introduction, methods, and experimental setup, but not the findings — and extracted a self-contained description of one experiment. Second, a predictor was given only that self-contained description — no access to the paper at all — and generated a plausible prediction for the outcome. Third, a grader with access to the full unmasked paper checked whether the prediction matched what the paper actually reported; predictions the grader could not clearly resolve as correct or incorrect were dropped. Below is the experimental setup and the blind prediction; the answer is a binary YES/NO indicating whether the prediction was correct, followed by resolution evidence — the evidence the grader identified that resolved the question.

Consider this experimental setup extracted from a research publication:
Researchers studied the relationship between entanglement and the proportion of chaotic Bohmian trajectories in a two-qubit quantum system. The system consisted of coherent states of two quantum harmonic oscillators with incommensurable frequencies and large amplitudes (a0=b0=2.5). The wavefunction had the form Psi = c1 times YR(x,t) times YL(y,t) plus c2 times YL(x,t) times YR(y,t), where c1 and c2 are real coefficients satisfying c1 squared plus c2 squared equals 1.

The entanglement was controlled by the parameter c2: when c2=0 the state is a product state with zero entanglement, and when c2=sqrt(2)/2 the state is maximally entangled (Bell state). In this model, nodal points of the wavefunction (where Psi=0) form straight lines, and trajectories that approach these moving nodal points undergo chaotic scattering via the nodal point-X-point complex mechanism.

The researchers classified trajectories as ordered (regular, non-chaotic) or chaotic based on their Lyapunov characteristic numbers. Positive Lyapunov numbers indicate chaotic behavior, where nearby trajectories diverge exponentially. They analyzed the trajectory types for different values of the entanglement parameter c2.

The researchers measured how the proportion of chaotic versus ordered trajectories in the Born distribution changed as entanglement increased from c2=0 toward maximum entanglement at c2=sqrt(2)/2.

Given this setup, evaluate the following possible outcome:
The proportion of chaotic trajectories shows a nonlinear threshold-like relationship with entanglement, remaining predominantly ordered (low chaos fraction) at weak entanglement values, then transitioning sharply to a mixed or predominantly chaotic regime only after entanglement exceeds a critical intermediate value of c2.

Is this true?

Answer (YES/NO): NO